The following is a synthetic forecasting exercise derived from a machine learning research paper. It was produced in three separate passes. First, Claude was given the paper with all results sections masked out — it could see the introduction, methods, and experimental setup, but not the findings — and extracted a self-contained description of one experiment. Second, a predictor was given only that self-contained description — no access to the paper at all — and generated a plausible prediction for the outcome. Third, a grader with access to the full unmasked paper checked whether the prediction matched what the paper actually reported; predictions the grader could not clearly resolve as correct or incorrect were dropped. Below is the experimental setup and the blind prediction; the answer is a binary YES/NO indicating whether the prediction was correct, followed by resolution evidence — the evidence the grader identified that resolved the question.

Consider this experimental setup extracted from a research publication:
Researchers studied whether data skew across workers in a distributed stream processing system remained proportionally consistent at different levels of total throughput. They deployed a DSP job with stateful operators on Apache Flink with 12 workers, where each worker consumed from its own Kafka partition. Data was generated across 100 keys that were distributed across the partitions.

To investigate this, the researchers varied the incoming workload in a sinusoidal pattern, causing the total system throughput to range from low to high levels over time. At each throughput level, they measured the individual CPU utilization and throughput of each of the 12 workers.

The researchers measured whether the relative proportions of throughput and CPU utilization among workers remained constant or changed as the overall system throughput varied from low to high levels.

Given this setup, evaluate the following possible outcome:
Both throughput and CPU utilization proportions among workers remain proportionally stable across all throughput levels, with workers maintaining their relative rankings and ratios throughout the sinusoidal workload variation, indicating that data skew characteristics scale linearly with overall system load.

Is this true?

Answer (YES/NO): YES